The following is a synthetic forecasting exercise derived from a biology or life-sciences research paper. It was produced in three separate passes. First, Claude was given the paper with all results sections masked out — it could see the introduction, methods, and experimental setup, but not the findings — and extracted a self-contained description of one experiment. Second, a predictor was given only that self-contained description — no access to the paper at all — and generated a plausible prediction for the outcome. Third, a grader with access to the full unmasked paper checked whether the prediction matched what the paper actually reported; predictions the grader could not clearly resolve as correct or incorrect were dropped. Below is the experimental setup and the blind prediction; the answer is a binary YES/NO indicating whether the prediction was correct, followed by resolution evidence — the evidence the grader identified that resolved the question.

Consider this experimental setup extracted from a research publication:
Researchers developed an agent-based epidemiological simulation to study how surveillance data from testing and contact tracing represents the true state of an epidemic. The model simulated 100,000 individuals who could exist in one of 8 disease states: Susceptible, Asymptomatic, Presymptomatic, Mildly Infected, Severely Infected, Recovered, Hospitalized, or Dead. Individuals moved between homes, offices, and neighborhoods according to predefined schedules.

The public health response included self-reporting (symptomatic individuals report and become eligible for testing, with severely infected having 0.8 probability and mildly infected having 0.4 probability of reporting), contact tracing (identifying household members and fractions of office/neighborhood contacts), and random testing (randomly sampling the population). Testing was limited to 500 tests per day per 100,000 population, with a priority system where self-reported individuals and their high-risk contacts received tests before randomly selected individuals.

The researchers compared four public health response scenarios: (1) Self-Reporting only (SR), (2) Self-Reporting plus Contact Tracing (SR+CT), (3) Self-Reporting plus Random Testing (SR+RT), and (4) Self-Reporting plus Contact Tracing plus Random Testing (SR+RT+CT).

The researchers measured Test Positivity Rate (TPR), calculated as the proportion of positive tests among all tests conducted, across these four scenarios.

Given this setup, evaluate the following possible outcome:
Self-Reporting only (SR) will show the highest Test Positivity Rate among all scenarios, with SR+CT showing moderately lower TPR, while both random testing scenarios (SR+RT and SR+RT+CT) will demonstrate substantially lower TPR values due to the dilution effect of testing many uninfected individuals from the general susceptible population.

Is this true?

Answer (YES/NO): NO